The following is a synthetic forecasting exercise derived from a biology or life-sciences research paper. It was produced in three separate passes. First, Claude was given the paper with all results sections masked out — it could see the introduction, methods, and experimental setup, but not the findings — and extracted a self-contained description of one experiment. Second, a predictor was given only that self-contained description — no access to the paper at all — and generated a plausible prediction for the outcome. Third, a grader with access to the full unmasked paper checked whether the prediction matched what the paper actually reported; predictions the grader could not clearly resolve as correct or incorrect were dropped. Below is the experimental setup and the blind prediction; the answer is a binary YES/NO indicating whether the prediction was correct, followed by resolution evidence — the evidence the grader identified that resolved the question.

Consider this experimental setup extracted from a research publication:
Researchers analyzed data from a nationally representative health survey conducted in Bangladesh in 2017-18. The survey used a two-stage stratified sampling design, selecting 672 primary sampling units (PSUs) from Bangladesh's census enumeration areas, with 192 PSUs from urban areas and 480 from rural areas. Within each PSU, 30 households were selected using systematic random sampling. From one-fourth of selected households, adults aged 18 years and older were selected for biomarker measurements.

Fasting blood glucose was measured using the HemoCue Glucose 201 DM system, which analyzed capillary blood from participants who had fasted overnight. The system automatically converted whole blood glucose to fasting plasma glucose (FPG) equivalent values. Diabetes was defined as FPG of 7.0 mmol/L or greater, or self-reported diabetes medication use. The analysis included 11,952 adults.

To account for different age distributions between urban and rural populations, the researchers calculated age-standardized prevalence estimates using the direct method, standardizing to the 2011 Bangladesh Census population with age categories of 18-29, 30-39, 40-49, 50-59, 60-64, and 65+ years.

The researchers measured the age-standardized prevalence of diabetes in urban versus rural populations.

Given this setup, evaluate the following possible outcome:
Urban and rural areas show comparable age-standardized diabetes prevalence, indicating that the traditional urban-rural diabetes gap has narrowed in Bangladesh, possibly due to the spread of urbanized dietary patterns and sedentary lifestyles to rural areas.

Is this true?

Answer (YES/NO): NO